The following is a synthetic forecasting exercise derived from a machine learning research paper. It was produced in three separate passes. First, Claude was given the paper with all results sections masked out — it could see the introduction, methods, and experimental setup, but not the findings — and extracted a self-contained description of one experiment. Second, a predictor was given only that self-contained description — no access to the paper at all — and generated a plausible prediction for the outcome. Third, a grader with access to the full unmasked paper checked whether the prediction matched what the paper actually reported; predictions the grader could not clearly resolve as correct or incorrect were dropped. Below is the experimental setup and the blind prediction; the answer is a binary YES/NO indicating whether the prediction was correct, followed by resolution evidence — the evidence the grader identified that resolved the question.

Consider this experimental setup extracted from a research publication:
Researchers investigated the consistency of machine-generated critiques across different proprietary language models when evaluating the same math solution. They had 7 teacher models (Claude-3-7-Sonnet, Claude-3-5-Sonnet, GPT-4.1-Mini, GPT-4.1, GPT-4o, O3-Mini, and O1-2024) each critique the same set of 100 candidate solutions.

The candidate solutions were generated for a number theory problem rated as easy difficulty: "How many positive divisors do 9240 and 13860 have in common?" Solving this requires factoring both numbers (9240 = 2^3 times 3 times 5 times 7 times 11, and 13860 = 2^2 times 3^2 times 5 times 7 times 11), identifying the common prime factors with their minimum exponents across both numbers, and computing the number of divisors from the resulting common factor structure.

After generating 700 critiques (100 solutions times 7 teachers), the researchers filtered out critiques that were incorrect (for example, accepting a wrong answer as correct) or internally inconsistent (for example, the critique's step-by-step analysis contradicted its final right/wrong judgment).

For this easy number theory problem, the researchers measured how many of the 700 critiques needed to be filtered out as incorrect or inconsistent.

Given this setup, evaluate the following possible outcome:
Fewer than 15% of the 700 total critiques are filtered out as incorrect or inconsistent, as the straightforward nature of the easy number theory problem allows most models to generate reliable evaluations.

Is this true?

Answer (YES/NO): YES